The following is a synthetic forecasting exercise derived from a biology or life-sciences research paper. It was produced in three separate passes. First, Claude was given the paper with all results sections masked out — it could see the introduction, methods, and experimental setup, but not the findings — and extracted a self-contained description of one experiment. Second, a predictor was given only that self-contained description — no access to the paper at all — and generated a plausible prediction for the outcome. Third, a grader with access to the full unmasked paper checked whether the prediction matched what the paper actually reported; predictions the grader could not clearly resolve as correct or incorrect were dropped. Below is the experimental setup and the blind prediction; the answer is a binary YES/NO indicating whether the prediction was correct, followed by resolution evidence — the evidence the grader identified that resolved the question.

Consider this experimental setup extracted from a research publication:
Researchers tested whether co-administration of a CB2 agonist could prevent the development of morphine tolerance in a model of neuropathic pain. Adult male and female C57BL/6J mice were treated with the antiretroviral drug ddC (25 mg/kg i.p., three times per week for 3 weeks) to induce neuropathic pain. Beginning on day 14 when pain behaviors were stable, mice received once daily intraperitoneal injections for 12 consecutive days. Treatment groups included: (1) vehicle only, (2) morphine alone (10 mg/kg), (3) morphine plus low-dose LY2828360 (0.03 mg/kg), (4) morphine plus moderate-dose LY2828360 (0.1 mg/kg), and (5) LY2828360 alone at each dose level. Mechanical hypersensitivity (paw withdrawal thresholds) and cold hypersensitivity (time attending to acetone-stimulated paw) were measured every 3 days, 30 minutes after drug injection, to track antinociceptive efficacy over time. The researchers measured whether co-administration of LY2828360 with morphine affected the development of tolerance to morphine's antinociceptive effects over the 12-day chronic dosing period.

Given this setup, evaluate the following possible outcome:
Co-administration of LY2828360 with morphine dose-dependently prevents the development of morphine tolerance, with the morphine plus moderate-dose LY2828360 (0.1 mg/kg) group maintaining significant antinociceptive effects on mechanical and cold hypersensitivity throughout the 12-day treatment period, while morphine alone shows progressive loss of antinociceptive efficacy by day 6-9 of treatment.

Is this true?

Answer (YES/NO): YES